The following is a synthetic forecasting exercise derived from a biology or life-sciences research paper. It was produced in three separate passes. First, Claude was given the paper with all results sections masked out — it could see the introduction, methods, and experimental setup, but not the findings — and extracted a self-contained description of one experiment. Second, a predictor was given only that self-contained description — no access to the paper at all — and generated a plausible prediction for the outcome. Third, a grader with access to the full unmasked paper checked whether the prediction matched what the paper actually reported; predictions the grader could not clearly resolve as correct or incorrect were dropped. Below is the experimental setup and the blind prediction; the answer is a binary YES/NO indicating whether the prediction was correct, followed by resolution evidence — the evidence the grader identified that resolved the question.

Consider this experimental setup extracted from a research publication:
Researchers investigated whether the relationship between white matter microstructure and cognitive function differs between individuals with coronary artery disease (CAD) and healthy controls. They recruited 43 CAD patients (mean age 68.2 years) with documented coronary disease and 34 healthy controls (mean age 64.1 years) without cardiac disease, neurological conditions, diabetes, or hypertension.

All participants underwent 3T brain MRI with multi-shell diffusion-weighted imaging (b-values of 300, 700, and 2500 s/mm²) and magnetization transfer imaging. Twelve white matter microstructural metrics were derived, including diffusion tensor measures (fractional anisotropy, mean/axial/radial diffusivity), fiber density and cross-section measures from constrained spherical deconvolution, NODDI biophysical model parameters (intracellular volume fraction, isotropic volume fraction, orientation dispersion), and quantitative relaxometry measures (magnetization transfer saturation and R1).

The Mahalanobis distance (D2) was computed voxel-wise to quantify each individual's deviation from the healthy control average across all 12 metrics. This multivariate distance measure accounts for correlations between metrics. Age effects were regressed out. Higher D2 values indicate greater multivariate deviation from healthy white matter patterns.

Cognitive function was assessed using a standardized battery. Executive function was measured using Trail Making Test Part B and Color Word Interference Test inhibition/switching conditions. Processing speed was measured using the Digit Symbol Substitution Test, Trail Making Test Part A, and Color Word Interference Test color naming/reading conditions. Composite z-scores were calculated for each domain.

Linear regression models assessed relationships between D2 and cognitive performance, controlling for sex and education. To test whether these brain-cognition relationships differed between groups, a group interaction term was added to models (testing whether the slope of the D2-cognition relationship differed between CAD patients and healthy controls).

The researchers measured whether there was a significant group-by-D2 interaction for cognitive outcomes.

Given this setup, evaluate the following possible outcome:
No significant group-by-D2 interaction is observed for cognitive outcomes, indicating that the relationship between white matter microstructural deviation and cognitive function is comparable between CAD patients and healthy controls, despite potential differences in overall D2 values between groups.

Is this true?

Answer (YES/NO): YES